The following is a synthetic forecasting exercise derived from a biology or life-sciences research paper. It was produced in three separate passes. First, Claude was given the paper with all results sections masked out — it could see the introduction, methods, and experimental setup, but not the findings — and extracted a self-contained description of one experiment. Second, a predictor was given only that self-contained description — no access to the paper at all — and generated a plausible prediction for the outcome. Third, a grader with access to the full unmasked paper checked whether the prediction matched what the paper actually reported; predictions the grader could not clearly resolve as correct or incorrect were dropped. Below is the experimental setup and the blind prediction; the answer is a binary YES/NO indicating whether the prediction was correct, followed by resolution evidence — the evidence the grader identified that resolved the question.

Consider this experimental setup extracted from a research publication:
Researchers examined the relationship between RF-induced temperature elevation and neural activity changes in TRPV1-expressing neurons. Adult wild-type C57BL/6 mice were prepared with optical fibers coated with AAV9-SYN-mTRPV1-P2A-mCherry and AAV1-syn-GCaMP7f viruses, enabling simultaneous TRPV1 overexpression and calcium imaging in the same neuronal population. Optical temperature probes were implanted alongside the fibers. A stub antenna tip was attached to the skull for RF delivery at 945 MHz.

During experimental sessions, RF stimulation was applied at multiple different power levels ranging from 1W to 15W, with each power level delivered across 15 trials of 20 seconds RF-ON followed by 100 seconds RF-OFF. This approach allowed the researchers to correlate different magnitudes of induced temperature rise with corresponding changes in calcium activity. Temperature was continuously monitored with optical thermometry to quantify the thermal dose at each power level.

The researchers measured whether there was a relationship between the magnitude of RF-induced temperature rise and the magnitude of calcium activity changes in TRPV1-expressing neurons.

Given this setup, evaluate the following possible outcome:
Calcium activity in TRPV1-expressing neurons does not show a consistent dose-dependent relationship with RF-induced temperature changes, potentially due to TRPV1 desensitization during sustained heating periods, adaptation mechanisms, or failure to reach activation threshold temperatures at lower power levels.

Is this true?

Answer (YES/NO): NO